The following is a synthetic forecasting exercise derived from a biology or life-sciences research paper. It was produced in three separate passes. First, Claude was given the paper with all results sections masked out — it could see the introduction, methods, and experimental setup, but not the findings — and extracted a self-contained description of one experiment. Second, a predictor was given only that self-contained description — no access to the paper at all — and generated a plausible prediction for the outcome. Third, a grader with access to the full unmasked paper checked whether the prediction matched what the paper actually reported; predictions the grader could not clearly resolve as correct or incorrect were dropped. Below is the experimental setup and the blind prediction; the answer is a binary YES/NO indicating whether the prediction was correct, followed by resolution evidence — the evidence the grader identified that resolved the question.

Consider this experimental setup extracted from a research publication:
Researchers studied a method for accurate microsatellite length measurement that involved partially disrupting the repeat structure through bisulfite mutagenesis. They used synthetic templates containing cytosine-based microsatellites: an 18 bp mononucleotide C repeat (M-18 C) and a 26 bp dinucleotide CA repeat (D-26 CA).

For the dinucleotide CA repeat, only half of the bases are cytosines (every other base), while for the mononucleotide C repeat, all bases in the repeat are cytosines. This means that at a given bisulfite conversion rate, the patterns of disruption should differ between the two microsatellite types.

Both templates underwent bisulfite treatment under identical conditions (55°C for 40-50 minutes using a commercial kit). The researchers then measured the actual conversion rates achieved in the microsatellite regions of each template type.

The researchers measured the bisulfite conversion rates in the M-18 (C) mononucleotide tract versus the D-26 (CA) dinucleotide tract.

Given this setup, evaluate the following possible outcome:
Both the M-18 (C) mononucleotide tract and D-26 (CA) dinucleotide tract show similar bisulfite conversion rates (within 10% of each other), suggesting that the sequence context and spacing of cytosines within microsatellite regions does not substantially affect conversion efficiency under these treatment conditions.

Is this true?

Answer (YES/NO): NO